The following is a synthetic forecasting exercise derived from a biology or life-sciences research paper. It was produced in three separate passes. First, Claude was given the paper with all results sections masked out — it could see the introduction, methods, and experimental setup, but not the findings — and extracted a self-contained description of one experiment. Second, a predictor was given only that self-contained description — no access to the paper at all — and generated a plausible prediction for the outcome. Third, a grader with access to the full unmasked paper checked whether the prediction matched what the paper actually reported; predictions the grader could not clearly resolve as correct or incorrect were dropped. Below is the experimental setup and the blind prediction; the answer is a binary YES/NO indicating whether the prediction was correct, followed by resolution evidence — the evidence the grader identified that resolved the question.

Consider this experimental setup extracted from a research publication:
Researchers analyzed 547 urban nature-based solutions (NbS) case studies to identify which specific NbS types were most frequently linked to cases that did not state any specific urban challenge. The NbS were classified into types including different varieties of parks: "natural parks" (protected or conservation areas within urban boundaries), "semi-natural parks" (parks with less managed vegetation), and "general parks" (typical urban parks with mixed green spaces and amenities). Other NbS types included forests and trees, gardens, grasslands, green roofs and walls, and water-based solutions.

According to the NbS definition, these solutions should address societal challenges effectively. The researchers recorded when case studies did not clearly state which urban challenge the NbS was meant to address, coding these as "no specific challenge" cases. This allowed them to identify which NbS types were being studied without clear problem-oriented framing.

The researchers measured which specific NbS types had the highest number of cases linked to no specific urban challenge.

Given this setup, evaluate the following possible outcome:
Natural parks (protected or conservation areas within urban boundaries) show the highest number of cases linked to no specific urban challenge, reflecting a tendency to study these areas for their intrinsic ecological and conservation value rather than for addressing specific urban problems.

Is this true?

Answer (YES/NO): NO